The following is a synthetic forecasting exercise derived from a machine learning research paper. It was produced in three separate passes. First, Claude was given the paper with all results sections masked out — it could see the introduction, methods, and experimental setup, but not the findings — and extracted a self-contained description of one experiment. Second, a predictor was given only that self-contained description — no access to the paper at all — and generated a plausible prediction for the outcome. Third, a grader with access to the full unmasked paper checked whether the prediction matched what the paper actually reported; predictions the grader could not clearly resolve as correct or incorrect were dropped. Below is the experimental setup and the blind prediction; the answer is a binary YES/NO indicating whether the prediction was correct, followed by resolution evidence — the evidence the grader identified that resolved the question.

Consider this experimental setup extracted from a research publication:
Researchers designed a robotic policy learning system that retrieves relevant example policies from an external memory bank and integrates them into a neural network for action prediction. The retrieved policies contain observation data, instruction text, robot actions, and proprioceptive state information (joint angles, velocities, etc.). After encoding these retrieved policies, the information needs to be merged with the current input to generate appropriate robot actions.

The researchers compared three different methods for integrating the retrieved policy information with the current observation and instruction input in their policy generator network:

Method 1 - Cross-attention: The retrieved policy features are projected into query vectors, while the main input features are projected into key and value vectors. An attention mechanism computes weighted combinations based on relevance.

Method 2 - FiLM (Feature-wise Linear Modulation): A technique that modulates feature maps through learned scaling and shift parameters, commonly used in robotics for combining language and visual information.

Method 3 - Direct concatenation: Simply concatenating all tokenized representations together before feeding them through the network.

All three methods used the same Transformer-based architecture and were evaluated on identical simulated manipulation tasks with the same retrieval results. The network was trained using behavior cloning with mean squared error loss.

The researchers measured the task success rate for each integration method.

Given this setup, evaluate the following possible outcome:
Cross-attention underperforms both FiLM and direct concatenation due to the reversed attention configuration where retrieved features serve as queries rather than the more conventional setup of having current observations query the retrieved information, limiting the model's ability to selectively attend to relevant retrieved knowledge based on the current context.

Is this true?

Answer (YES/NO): NO